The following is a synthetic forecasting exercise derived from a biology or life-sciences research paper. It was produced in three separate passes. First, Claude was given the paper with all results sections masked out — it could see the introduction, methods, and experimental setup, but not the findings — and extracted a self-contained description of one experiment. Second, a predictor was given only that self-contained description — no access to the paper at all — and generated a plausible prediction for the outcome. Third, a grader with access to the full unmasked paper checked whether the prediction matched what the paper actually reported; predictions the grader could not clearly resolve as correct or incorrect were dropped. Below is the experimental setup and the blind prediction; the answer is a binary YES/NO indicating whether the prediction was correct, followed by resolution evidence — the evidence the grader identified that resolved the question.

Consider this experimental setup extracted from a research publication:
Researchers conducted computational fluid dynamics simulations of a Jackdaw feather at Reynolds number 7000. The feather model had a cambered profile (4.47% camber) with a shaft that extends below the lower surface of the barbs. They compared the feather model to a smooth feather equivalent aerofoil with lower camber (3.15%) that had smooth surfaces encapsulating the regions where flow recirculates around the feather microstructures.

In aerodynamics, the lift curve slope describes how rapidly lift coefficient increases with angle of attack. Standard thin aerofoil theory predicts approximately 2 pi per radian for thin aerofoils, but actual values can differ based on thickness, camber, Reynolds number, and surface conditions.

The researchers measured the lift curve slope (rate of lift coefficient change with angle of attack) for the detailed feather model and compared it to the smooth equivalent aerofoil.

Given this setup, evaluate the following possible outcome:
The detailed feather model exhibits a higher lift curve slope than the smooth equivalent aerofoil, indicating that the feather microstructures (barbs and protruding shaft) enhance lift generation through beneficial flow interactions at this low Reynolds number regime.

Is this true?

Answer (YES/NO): YES